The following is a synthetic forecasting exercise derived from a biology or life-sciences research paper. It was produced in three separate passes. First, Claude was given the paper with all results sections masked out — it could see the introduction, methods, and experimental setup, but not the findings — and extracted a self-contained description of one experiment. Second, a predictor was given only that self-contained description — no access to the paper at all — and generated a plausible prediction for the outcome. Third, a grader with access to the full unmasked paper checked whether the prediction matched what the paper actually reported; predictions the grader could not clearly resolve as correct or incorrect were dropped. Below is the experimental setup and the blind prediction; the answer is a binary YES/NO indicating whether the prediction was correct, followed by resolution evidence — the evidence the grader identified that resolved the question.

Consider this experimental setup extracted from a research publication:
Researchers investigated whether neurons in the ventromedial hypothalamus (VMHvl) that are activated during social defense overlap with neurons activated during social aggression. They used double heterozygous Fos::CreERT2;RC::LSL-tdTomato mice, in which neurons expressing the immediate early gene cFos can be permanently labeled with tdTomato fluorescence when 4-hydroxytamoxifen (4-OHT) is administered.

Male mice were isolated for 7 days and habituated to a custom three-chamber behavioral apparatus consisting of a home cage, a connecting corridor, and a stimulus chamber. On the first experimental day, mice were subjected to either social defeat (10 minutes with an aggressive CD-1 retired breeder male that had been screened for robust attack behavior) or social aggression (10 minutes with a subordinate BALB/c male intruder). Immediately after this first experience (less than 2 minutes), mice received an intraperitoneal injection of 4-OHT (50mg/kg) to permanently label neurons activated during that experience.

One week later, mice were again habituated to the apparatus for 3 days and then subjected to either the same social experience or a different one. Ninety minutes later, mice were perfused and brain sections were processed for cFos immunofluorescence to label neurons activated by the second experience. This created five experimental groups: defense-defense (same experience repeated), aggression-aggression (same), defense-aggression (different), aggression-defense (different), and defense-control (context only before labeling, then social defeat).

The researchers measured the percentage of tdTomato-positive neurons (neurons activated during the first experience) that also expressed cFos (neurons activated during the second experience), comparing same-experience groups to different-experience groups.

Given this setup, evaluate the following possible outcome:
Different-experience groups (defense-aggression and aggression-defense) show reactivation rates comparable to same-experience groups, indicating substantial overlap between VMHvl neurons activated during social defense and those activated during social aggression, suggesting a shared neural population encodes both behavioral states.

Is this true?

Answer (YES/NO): NO